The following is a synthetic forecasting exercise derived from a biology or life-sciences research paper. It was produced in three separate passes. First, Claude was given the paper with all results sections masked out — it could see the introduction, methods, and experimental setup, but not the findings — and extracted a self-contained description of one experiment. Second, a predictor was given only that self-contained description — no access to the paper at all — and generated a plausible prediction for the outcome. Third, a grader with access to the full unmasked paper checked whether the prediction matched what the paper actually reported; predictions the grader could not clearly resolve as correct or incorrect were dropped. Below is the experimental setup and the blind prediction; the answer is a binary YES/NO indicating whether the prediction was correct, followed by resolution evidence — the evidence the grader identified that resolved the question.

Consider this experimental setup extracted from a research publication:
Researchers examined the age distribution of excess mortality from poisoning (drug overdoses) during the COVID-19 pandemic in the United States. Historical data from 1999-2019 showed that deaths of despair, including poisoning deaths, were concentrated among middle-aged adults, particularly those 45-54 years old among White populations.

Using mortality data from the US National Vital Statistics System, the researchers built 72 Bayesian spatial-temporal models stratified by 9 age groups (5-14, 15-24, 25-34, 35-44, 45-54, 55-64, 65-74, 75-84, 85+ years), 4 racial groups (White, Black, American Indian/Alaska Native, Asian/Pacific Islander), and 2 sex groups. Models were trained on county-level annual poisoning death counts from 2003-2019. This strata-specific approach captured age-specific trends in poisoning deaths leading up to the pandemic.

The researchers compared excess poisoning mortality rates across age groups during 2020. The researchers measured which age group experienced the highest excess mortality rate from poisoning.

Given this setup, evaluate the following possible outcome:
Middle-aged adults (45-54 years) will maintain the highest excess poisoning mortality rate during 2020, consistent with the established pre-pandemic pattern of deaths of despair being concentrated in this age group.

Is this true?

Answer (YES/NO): NO